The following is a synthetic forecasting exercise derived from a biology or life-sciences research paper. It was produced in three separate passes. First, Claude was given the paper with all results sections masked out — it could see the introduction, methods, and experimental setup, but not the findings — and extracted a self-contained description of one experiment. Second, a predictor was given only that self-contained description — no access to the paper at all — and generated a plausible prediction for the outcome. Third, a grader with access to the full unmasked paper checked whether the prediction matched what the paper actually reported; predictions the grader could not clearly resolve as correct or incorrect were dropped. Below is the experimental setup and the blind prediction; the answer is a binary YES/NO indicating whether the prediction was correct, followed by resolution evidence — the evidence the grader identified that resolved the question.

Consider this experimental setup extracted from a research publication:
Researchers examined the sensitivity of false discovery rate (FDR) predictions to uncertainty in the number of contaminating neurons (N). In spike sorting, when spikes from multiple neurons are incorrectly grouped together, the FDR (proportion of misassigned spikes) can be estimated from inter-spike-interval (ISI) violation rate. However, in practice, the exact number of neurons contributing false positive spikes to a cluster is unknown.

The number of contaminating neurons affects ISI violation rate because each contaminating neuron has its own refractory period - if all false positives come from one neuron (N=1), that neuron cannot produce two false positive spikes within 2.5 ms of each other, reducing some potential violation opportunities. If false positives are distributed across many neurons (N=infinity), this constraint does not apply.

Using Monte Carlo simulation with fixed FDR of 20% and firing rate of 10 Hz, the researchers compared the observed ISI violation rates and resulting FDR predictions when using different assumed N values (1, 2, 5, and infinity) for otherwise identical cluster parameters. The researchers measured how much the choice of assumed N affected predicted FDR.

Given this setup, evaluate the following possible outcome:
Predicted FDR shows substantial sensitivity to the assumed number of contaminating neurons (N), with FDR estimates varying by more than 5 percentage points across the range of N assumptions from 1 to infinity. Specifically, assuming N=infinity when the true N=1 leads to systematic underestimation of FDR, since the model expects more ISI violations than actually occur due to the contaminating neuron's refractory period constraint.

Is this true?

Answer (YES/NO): NO